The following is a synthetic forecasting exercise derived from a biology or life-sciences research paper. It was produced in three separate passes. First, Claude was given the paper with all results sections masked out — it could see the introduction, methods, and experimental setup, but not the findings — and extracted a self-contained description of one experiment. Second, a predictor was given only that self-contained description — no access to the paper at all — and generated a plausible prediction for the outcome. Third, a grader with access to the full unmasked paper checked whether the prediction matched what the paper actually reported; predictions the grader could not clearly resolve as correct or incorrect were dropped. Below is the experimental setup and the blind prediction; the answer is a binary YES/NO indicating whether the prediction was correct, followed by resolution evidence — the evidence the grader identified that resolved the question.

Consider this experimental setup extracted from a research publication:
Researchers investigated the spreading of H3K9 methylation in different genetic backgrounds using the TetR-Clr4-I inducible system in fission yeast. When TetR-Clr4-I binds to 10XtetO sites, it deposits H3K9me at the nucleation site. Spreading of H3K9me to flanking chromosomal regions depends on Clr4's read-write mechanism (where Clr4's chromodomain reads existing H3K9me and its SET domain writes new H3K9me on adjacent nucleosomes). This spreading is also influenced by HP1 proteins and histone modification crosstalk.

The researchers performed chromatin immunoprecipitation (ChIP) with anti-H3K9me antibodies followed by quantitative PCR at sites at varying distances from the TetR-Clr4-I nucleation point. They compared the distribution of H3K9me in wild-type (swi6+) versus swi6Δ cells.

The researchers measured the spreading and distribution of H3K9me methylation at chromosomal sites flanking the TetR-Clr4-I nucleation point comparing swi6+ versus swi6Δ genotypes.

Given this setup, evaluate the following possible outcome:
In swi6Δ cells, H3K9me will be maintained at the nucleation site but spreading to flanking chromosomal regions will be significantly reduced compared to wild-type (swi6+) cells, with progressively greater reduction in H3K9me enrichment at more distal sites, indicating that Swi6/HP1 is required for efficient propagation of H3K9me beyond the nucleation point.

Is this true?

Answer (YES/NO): NO